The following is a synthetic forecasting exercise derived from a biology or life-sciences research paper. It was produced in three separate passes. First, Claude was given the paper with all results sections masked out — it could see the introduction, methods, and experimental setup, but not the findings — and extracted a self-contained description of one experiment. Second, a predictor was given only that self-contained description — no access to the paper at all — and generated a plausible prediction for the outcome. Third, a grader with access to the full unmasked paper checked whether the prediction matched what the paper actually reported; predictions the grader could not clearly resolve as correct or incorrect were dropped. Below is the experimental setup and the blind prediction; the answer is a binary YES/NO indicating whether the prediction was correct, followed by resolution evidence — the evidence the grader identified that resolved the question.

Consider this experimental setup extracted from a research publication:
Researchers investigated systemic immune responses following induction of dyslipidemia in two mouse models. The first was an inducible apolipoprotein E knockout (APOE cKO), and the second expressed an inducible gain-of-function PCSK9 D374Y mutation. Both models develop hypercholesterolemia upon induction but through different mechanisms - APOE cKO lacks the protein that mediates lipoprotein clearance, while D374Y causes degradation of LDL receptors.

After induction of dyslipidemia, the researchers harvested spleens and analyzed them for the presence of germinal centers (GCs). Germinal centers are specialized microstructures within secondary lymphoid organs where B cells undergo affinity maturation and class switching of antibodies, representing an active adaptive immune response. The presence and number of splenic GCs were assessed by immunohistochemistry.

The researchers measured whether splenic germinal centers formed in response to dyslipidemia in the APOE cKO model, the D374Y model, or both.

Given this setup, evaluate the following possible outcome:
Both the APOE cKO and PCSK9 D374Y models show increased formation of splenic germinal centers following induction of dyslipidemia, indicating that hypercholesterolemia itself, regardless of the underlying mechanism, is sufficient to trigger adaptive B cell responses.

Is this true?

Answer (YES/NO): NO